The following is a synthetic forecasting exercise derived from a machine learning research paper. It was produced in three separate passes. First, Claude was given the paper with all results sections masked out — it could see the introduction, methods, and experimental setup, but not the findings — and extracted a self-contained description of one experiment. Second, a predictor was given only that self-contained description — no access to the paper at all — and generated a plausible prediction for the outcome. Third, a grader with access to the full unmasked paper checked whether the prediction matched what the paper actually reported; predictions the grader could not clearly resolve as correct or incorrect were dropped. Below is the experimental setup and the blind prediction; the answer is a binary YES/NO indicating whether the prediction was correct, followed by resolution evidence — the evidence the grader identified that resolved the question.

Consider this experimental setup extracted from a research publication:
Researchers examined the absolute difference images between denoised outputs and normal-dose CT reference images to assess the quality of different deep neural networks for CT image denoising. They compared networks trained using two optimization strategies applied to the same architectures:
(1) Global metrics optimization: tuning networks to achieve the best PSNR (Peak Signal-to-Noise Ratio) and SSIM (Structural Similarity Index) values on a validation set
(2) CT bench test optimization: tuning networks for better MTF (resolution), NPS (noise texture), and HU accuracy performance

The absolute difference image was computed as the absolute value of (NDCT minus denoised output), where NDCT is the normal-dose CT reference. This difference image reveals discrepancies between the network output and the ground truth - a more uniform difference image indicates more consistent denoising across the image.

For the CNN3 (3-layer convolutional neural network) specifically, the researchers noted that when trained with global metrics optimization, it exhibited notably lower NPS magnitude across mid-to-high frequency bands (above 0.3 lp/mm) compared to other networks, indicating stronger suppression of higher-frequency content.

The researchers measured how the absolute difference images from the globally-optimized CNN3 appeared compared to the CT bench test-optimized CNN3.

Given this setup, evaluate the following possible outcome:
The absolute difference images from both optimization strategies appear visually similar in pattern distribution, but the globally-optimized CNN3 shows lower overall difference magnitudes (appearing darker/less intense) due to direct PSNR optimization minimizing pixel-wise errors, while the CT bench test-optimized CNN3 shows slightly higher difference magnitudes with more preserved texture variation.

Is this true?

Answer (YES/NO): NO